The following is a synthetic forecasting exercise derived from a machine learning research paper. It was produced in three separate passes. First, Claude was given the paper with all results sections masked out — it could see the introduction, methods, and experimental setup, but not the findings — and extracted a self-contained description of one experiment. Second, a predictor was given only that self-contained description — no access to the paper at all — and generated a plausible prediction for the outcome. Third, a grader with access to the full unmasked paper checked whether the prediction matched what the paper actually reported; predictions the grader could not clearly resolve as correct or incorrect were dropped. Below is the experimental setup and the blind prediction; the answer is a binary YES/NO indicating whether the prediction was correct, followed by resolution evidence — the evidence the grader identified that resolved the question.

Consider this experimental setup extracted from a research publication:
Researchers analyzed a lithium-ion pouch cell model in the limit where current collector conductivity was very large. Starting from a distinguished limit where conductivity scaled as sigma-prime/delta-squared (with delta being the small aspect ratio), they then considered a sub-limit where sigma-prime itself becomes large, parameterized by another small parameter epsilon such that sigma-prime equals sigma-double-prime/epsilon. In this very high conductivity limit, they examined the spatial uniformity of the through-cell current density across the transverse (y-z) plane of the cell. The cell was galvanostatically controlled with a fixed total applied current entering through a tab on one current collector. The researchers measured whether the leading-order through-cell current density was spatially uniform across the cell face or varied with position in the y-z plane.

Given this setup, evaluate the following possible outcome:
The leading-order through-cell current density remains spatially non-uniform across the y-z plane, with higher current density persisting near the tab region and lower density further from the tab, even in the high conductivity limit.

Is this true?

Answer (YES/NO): NO